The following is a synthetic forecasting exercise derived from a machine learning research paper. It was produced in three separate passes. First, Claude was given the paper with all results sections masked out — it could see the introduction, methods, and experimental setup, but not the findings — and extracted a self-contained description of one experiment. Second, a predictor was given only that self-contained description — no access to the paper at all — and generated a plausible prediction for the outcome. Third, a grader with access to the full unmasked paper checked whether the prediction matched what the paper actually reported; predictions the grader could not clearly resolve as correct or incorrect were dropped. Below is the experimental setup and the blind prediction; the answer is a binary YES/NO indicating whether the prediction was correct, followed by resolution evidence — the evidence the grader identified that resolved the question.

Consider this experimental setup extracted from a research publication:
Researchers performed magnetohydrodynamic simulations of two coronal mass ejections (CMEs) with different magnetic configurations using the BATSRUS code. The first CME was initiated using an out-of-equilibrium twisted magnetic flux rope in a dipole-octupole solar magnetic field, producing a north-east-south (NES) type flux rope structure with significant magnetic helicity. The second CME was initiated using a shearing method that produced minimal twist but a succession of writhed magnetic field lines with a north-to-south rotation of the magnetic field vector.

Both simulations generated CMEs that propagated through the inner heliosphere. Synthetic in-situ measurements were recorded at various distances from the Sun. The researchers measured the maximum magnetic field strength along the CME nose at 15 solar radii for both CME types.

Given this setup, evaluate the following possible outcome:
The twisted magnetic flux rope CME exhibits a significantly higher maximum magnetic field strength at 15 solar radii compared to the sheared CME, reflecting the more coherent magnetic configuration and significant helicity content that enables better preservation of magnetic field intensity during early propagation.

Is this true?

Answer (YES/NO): YES